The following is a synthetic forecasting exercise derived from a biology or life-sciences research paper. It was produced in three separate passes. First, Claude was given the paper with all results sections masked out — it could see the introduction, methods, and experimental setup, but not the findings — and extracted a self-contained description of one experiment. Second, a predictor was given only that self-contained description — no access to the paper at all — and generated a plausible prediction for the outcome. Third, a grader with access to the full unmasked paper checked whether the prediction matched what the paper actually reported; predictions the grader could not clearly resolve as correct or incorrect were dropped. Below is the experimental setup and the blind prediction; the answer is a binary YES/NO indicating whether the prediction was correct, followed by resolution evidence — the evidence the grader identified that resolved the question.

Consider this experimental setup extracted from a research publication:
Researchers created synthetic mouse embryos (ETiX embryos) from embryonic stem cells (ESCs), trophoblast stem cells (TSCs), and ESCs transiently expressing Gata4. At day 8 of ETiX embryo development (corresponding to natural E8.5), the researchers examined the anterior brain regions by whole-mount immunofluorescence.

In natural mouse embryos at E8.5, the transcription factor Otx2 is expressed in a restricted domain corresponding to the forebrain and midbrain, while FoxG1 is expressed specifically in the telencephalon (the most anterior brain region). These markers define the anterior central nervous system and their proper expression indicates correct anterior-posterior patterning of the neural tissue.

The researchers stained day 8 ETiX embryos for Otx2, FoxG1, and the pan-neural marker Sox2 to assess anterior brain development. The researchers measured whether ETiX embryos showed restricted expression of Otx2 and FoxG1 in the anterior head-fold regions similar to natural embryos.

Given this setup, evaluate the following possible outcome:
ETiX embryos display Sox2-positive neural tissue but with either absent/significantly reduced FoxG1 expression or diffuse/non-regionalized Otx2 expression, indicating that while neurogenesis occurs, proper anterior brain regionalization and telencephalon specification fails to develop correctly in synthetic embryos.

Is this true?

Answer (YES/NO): NO